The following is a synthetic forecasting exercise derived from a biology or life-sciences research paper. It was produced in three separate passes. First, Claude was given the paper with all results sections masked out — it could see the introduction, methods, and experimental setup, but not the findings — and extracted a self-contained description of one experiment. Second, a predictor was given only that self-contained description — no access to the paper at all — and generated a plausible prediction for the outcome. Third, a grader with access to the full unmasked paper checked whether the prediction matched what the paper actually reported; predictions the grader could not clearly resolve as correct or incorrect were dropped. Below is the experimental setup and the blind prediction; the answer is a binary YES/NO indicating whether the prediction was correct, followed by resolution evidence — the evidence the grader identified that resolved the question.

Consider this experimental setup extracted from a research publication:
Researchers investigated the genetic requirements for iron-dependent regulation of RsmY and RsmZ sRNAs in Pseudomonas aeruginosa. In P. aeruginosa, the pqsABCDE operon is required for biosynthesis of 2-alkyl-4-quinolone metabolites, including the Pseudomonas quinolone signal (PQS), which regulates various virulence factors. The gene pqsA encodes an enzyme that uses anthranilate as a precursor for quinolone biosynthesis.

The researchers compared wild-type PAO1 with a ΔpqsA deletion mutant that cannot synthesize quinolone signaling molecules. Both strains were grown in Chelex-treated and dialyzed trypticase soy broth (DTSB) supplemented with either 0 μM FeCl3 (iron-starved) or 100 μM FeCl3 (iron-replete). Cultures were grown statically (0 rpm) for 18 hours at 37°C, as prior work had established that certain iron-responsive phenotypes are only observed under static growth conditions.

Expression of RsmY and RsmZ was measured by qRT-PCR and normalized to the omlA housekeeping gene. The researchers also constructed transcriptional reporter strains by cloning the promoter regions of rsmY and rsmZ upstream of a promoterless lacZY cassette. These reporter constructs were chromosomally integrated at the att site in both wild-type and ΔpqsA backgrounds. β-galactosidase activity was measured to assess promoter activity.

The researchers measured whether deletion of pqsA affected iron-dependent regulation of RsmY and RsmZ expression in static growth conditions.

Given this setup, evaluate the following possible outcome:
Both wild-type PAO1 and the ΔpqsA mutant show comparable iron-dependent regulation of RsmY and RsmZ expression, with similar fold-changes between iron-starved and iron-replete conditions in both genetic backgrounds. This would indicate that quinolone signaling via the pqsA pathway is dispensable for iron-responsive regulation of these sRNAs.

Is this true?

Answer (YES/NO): NO